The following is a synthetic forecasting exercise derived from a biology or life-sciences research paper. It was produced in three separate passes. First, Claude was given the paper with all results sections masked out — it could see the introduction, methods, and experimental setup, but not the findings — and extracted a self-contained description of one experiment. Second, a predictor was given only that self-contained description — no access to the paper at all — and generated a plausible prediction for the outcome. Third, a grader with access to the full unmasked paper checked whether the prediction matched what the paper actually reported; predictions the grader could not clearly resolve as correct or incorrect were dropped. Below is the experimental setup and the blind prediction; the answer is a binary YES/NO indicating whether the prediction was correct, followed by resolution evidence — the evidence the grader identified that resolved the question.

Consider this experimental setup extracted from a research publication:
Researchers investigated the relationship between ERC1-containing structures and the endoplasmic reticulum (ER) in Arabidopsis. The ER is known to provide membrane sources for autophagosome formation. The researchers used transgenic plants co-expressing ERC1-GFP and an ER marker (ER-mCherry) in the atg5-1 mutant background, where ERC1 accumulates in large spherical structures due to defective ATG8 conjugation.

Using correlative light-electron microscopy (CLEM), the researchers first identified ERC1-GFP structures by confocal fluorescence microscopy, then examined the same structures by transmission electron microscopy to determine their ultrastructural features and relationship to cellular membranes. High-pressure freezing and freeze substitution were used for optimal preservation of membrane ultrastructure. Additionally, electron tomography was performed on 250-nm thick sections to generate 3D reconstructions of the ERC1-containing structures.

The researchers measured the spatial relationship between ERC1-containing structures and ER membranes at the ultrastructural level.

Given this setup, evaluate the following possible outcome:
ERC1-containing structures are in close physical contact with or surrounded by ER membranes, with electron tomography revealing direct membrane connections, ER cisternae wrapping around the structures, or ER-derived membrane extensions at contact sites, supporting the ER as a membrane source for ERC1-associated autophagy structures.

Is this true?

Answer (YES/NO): YES